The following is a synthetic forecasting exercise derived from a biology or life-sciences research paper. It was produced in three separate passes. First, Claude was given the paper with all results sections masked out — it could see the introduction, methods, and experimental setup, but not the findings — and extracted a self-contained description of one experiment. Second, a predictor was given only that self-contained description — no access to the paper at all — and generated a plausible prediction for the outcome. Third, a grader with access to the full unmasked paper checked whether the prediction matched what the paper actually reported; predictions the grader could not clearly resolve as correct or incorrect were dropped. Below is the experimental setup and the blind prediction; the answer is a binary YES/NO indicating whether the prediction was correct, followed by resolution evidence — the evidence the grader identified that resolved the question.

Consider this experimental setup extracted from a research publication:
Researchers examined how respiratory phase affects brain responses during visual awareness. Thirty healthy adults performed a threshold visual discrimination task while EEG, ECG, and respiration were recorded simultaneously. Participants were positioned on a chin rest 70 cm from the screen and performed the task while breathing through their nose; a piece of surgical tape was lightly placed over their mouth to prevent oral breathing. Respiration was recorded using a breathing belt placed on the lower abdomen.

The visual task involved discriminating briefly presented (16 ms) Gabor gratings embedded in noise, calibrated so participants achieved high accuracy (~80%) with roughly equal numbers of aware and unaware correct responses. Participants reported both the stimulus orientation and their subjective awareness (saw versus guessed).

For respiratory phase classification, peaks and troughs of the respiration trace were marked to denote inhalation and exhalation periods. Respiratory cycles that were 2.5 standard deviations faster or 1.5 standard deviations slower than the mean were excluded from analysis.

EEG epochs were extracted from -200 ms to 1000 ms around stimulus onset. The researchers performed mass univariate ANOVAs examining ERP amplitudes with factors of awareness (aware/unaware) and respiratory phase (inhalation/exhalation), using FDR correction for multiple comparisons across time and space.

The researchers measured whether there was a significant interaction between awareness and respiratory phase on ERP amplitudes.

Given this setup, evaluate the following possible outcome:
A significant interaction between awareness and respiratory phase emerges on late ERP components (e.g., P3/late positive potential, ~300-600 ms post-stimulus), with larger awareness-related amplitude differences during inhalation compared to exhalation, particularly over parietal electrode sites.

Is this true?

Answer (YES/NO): NO